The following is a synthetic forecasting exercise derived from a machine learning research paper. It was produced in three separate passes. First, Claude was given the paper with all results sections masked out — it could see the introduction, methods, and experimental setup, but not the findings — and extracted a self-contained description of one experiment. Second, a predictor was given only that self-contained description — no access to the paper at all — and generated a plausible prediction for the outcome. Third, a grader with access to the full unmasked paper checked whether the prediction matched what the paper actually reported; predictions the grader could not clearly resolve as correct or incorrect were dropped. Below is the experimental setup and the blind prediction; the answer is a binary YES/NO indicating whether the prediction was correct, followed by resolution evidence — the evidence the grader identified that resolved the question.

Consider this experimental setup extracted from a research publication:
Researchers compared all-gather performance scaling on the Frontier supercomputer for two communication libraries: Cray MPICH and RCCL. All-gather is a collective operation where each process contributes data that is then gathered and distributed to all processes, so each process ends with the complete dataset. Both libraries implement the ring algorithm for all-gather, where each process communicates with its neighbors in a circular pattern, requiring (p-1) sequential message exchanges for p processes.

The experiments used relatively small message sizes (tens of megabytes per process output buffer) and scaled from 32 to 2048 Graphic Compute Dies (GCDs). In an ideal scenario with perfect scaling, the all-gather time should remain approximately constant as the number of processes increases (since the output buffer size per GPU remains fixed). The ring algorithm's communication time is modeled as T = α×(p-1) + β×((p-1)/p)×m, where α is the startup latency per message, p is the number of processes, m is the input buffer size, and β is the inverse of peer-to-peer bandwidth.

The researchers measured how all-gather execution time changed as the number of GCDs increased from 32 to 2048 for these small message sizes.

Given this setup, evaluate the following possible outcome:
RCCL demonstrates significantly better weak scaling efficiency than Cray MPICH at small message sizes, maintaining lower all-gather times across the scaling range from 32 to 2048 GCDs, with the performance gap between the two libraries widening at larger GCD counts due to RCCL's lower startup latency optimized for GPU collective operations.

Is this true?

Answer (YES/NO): NO